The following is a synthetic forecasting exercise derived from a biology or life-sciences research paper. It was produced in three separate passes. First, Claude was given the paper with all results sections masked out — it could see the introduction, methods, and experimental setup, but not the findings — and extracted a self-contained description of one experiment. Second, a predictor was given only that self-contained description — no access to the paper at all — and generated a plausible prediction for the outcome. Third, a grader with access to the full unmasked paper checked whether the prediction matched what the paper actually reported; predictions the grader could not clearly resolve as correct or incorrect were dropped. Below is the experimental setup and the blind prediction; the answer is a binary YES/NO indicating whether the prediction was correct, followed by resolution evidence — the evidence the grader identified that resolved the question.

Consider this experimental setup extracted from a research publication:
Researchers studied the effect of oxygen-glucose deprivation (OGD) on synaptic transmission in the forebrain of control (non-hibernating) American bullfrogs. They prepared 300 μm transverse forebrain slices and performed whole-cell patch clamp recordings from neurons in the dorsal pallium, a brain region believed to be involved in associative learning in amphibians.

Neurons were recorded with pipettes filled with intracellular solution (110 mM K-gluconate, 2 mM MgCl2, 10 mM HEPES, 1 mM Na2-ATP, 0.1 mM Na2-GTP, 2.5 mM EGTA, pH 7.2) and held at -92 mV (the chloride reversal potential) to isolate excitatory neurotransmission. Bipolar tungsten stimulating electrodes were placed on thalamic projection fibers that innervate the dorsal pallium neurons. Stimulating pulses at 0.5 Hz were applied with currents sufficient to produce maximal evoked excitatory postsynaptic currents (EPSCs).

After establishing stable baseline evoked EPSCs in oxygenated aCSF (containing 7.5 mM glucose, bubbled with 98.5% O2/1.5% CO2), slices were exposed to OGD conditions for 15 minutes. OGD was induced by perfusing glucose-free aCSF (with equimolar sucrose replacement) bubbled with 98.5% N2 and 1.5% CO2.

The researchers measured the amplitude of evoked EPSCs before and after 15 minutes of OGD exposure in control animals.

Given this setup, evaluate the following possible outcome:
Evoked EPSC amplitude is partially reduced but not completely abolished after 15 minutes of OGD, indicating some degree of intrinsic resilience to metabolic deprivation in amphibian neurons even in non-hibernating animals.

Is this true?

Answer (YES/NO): YES